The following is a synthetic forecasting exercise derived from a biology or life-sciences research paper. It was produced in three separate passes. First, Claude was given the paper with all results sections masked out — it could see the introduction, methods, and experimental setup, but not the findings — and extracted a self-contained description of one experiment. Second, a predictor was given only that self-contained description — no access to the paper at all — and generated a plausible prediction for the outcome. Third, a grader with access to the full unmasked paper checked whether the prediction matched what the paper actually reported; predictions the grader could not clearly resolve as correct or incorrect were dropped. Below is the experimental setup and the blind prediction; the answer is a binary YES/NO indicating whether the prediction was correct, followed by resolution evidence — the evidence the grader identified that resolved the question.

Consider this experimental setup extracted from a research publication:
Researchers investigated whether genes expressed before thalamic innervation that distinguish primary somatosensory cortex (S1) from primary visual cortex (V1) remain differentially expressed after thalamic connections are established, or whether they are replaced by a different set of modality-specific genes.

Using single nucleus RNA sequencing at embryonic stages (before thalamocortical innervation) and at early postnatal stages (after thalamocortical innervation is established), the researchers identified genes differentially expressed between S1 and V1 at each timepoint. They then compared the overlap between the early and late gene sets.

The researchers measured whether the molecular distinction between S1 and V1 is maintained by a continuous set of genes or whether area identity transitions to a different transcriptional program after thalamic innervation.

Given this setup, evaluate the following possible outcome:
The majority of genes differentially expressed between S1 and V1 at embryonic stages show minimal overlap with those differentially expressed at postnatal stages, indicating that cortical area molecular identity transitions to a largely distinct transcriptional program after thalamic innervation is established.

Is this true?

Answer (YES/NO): NO